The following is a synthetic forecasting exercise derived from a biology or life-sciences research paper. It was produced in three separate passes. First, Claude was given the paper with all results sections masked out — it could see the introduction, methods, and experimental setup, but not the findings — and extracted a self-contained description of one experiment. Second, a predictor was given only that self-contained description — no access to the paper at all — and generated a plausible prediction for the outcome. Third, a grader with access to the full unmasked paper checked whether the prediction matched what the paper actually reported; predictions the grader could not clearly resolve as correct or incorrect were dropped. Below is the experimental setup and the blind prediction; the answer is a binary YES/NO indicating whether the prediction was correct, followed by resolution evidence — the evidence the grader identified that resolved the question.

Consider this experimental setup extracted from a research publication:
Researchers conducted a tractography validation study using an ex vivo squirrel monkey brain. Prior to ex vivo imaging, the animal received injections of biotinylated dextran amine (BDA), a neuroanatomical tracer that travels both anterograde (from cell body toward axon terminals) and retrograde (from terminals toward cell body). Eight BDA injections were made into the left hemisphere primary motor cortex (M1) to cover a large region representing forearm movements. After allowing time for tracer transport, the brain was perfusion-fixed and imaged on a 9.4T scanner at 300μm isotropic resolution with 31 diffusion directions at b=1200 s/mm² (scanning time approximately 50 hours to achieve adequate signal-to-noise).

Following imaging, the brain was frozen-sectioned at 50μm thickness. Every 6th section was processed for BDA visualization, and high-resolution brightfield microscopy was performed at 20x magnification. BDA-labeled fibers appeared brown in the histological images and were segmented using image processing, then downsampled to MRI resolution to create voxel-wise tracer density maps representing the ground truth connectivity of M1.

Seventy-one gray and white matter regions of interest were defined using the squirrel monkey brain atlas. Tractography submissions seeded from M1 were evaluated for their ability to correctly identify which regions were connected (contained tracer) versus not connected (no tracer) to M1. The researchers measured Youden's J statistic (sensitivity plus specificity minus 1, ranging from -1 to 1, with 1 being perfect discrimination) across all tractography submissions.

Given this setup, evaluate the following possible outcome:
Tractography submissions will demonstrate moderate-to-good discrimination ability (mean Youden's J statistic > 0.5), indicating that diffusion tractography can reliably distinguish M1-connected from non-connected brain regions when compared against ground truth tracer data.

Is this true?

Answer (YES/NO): NO